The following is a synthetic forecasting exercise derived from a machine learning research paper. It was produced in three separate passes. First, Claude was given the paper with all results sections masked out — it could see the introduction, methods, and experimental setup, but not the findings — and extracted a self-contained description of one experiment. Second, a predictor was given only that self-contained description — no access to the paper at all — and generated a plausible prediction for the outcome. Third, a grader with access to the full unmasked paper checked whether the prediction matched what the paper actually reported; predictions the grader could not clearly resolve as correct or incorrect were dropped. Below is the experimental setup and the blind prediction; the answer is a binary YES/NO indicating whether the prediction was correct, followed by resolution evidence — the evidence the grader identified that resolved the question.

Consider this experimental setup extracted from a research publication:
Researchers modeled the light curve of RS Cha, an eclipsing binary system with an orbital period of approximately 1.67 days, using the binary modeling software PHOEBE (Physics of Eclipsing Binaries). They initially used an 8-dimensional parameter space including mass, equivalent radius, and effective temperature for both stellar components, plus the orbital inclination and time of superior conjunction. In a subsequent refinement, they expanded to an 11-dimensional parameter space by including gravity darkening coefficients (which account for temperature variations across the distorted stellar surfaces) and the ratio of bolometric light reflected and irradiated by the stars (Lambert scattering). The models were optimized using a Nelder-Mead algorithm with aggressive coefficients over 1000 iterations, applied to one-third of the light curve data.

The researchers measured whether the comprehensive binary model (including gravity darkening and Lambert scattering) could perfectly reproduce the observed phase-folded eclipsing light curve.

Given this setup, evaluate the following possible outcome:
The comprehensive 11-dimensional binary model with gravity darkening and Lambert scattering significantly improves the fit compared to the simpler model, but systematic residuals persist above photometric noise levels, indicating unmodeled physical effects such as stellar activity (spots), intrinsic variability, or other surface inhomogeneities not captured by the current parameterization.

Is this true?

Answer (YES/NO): NO